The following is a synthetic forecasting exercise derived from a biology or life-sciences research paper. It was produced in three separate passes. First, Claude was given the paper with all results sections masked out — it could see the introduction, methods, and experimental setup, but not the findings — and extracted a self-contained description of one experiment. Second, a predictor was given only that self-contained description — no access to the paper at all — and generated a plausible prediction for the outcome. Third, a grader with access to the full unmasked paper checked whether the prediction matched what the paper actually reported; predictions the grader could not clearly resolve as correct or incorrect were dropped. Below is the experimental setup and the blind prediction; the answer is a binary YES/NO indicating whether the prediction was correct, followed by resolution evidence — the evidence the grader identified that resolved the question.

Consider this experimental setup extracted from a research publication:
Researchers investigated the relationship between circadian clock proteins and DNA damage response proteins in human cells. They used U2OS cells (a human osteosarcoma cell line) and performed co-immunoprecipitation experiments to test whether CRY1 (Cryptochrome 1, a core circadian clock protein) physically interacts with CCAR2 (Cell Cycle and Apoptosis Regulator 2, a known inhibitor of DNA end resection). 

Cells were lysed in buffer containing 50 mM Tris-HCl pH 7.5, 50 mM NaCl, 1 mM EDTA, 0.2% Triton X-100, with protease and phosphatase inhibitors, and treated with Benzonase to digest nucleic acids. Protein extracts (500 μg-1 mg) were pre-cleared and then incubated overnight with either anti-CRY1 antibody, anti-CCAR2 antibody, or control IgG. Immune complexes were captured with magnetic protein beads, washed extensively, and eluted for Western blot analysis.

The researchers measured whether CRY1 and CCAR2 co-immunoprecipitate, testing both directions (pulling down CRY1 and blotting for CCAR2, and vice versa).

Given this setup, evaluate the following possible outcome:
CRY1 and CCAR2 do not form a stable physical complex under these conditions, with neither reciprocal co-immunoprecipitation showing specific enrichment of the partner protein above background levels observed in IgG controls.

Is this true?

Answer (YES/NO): NO